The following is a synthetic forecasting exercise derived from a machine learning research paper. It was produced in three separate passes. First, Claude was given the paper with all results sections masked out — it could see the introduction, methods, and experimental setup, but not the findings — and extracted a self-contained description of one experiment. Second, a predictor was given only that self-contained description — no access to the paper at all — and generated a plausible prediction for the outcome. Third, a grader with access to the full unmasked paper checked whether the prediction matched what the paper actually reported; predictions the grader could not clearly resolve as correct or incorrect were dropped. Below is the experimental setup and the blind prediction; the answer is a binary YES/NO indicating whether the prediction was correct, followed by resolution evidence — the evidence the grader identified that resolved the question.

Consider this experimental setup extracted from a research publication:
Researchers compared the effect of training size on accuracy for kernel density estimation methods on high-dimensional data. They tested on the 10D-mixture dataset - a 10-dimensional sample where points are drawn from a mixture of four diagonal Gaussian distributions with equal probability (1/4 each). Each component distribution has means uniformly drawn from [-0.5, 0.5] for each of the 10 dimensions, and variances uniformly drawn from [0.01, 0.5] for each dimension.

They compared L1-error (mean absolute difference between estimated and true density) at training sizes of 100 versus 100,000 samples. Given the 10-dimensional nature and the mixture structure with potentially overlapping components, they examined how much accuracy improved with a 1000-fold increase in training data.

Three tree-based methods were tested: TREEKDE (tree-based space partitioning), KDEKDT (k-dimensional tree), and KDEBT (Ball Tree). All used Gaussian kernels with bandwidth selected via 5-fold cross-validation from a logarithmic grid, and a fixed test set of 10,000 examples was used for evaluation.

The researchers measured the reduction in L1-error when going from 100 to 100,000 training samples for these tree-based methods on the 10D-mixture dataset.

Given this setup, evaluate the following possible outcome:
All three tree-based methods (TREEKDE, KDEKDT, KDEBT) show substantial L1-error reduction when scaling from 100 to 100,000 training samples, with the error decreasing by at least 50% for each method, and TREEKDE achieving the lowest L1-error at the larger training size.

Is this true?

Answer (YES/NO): NO